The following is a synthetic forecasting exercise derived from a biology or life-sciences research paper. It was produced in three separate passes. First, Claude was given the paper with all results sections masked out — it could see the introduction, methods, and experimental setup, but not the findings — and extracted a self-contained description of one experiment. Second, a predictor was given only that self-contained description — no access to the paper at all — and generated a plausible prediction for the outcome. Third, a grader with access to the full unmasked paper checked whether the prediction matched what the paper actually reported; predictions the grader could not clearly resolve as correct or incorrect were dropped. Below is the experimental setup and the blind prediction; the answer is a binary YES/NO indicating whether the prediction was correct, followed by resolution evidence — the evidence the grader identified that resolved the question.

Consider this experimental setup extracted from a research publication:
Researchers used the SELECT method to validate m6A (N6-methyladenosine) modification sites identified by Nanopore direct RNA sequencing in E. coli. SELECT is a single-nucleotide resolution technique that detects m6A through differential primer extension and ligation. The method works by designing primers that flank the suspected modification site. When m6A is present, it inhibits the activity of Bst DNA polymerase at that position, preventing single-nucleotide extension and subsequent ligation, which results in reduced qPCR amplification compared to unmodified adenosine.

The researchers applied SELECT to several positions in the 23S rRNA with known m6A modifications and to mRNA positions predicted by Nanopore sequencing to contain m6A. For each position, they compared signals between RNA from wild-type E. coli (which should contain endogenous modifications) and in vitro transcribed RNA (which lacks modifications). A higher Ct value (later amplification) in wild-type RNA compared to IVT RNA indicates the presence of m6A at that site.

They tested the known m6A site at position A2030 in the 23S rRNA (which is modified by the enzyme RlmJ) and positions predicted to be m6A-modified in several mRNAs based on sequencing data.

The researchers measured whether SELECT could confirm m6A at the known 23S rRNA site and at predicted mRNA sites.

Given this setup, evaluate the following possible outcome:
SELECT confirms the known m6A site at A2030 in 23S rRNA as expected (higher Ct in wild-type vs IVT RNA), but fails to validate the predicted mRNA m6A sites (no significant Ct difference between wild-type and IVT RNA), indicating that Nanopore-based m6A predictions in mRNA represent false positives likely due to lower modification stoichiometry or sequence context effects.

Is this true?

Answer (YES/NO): YES